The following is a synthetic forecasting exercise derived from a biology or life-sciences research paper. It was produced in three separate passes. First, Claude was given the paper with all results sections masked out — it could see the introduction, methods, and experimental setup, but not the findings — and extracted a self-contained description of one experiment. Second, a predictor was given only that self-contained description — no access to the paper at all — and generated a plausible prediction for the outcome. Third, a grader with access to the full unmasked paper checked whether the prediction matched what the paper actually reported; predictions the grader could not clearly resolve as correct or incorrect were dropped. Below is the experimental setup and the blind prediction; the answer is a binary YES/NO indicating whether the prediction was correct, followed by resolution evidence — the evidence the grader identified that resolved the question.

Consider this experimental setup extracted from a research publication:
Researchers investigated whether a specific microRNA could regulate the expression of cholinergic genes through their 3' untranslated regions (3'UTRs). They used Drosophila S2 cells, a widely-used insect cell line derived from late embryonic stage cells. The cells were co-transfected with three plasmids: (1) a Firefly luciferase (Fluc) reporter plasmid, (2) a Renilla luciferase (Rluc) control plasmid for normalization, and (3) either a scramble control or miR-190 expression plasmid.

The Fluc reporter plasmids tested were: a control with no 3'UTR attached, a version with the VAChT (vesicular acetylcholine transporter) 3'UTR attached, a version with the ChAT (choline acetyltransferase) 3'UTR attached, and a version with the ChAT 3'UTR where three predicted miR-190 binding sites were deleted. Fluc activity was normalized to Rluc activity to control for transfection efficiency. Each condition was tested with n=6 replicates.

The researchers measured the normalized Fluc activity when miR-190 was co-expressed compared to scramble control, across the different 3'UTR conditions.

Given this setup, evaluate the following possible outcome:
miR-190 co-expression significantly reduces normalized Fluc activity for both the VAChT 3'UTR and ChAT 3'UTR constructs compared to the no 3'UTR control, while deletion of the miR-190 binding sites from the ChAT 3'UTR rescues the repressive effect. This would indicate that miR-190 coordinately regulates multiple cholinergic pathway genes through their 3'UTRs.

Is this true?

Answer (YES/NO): YES